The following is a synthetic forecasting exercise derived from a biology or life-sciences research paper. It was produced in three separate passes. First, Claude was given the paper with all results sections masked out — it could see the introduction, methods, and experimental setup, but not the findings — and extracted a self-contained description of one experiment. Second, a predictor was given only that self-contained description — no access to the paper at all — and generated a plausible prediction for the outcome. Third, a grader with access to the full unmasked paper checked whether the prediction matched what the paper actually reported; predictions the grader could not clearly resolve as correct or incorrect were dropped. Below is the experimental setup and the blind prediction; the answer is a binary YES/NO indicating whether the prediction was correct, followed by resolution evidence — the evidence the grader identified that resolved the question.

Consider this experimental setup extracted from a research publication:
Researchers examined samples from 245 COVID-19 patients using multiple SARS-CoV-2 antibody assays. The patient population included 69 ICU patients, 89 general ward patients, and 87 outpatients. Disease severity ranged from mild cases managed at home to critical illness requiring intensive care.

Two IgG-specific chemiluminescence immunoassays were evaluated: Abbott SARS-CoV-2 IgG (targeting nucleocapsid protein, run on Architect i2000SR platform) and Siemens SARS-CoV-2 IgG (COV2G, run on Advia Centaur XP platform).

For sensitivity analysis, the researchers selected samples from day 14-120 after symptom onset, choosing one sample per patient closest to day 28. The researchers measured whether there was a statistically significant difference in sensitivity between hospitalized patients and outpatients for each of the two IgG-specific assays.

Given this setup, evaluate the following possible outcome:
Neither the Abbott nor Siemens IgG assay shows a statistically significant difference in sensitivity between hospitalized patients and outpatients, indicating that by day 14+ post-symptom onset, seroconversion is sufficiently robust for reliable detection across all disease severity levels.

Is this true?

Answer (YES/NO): NO